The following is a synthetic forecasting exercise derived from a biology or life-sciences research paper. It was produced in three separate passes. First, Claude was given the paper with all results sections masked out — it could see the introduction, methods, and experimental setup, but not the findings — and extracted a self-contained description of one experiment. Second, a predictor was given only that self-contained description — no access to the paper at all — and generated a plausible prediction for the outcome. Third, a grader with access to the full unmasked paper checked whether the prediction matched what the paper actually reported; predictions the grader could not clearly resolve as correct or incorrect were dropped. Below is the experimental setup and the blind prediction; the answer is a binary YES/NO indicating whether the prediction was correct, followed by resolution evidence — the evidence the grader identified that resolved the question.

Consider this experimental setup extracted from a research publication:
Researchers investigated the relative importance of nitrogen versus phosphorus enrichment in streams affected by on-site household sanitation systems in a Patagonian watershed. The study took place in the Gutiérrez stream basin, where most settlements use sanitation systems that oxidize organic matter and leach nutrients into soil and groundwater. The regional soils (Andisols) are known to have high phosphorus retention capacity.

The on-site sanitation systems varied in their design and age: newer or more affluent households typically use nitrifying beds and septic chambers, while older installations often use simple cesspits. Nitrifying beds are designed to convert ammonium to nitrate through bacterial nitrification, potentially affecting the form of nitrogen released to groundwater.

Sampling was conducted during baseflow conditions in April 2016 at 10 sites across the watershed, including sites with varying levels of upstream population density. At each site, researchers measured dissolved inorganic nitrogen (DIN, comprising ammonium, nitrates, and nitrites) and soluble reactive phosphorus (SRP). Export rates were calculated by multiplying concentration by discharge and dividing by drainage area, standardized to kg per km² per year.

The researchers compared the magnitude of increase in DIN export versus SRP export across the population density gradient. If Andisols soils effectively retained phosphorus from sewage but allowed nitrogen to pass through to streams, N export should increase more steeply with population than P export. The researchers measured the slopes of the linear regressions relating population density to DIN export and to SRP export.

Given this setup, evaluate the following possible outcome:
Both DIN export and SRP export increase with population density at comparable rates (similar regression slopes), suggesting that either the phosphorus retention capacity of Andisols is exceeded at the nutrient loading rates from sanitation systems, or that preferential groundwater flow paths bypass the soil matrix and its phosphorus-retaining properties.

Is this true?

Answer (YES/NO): NO